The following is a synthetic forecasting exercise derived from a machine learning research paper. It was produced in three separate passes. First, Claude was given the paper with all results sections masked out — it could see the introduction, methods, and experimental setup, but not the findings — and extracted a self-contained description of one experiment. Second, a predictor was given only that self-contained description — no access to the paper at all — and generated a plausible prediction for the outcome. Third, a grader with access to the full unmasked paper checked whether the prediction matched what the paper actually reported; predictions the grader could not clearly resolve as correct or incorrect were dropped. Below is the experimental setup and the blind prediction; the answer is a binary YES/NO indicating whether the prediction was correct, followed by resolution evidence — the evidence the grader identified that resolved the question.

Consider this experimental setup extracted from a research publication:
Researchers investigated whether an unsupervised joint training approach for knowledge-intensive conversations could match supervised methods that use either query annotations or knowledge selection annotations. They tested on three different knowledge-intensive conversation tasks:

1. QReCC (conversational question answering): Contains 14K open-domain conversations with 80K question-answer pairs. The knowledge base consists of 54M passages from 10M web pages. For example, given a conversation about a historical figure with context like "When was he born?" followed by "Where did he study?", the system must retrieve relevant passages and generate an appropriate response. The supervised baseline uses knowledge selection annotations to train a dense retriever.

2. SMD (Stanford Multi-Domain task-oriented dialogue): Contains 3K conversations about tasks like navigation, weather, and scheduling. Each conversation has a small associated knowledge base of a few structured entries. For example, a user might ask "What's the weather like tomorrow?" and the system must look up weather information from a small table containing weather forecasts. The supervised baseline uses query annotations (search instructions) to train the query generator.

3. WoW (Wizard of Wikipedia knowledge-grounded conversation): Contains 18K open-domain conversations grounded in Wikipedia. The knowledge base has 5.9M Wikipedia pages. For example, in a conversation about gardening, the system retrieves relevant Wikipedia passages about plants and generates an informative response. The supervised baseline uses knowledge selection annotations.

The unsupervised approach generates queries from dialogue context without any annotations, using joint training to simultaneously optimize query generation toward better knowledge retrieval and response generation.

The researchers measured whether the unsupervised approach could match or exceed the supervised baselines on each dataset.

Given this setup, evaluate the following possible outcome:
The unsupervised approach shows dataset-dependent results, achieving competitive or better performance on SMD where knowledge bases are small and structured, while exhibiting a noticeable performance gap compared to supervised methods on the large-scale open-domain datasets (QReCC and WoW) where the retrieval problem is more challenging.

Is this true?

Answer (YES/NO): NO